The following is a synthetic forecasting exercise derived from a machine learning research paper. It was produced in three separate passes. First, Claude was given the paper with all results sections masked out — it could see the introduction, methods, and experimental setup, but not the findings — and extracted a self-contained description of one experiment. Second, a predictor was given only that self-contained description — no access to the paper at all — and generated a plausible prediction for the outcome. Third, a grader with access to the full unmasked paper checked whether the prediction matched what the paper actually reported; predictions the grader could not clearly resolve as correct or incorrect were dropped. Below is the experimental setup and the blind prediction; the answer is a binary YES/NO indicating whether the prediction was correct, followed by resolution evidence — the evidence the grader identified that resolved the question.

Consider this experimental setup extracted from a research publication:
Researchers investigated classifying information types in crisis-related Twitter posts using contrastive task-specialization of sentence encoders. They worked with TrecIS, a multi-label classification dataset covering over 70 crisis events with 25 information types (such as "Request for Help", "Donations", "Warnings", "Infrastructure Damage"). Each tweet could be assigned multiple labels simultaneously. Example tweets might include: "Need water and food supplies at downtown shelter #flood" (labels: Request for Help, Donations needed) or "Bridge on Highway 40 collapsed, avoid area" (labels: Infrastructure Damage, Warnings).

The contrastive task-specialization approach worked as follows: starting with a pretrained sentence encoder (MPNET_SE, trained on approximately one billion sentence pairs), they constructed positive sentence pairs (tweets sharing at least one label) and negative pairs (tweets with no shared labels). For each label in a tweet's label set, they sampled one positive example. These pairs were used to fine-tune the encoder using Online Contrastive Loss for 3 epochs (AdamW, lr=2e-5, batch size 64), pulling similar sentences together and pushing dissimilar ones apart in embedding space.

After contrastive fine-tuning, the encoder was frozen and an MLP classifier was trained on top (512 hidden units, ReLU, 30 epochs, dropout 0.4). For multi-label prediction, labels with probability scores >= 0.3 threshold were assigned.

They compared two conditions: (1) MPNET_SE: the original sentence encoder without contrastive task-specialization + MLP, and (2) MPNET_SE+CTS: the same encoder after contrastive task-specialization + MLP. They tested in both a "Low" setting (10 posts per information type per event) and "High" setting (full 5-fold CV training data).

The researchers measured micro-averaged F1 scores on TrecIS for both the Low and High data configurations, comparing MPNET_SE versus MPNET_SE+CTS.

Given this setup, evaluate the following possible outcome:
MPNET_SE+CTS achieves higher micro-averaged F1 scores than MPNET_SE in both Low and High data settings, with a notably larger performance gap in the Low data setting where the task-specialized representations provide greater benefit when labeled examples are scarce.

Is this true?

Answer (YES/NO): NO